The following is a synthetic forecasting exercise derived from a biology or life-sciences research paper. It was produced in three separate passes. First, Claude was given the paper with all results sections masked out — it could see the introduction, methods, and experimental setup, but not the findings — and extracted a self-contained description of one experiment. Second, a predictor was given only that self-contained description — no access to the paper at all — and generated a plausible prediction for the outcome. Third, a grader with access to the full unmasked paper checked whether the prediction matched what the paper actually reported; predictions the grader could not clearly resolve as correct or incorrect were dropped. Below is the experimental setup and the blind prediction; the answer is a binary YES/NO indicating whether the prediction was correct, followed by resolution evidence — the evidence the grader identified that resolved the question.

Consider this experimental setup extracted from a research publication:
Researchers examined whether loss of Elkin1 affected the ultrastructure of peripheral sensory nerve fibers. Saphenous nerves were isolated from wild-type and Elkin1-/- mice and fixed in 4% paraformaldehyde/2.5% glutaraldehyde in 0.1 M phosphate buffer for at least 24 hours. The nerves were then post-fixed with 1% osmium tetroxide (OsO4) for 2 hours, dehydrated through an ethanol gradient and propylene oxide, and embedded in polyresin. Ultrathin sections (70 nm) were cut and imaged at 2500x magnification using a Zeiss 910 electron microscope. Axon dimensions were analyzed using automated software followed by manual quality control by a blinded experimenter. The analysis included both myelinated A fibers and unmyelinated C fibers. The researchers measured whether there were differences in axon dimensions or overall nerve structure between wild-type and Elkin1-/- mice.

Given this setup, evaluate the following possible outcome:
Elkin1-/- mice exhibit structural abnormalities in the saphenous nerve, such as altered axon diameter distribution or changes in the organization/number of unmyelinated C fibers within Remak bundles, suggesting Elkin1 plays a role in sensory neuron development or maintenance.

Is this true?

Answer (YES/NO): NO